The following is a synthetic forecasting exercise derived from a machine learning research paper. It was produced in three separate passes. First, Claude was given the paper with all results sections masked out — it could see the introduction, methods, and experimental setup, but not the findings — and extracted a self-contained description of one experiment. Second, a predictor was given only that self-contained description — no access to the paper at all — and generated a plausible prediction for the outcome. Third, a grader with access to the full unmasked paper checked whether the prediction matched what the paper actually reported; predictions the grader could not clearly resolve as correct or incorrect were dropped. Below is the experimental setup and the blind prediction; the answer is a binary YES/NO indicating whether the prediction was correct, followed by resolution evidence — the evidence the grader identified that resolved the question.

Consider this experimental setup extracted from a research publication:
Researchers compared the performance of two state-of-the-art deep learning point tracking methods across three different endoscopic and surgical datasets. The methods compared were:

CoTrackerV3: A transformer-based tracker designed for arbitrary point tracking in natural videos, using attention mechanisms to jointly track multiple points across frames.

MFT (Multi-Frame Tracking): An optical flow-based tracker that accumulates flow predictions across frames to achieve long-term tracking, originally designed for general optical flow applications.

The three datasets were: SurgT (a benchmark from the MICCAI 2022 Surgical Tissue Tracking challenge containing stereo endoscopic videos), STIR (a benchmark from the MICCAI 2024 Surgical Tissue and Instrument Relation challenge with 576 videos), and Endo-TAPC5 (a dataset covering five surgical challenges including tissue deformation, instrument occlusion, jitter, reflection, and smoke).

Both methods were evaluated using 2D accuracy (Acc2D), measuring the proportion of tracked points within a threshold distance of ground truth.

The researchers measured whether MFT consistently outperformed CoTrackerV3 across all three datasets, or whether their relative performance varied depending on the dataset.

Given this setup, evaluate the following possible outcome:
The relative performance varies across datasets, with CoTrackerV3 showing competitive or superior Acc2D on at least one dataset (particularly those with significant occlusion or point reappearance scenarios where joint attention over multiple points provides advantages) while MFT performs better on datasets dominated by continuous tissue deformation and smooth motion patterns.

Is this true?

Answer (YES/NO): NO